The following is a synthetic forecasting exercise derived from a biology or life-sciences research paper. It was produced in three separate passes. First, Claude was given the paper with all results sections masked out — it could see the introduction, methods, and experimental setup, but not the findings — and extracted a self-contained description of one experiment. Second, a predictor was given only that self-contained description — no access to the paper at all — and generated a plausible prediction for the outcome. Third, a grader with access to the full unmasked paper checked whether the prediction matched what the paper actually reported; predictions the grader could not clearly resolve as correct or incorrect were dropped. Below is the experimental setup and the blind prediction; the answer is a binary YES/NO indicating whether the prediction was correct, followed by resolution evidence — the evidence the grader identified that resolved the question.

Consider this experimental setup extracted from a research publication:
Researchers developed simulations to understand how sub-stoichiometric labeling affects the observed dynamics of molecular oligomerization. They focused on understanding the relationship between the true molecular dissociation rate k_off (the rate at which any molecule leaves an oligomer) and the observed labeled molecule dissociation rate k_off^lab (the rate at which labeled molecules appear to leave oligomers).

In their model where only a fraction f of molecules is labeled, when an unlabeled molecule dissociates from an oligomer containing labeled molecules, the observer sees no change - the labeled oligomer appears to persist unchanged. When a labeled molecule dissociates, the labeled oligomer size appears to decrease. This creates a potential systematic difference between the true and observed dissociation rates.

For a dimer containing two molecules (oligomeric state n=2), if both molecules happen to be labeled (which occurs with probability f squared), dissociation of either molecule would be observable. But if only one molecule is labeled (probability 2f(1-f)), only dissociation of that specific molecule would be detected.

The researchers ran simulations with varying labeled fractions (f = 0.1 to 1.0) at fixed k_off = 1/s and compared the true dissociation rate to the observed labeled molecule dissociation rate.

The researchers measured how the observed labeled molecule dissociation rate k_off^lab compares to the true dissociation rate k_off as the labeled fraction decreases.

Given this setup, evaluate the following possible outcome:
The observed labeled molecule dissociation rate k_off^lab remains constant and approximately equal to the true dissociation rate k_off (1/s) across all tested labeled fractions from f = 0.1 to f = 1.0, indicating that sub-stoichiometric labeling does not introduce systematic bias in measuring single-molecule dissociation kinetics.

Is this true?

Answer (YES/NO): NO